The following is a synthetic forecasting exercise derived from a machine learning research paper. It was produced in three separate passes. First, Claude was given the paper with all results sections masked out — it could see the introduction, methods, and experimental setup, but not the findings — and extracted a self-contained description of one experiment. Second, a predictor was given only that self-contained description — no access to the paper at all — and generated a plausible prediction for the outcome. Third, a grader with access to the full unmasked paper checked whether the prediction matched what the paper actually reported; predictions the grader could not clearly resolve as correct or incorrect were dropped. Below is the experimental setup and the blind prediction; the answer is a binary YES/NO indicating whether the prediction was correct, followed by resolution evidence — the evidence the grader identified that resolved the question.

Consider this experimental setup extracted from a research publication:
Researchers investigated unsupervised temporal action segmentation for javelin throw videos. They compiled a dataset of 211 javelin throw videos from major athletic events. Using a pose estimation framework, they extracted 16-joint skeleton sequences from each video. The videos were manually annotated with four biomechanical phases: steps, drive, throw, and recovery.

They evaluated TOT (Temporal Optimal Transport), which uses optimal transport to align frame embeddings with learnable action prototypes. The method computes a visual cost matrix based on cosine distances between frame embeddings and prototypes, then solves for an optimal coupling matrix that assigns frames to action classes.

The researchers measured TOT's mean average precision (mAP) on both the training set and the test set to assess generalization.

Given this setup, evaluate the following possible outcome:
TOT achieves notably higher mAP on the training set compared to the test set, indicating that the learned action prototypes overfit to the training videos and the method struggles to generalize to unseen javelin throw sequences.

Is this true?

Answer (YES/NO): NO